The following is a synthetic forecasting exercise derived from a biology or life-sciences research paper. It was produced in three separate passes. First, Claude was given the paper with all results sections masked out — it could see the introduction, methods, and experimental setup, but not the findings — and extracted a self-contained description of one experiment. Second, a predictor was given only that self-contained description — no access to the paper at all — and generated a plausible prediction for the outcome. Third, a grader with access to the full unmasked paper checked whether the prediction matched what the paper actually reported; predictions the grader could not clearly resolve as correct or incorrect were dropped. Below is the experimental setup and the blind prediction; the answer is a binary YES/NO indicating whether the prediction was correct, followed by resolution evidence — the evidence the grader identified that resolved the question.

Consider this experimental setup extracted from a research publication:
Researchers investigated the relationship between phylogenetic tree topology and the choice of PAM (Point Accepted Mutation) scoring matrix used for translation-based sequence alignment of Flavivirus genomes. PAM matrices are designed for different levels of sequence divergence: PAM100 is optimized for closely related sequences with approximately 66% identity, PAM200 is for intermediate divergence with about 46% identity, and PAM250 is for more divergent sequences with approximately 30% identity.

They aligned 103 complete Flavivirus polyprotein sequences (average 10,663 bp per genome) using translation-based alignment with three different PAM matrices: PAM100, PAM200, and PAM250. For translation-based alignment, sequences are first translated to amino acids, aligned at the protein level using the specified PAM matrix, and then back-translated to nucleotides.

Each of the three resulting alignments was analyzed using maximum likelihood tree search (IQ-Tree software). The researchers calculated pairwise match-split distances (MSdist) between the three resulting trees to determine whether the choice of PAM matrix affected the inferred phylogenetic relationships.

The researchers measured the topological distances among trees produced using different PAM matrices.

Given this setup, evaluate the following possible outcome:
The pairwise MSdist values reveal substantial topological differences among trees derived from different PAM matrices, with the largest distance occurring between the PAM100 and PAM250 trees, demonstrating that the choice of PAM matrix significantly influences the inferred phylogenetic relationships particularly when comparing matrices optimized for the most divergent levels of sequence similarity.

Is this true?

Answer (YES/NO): NO